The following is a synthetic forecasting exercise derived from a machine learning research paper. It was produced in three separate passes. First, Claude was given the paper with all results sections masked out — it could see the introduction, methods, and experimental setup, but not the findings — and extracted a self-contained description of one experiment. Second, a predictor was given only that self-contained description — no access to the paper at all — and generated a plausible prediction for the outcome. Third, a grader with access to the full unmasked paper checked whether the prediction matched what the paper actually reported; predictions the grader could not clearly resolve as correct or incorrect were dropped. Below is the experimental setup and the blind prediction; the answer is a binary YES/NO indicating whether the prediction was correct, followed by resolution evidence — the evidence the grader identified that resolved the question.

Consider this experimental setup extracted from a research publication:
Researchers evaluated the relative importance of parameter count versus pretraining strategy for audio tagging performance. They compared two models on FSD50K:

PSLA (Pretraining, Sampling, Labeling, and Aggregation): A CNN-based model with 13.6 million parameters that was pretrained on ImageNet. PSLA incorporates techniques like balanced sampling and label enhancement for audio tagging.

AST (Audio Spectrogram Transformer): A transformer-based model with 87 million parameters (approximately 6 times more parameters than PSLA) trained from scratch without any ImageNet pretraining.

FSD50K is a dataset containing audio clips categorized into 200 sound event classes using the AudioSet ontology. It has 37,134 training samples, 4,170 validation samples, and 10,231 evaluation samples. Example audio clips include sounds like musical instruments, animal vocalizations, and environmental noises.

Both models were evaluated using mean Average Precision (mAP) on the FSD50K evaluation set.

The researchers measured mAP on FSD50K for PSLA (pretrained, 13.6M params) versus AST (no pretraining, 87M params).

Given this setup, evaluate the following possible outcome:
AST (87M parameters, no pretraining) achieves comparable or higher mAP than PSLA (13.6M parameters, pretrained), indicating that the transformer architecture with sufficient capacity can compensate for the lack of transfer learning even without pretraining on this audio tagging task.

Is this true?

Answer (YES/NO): NO